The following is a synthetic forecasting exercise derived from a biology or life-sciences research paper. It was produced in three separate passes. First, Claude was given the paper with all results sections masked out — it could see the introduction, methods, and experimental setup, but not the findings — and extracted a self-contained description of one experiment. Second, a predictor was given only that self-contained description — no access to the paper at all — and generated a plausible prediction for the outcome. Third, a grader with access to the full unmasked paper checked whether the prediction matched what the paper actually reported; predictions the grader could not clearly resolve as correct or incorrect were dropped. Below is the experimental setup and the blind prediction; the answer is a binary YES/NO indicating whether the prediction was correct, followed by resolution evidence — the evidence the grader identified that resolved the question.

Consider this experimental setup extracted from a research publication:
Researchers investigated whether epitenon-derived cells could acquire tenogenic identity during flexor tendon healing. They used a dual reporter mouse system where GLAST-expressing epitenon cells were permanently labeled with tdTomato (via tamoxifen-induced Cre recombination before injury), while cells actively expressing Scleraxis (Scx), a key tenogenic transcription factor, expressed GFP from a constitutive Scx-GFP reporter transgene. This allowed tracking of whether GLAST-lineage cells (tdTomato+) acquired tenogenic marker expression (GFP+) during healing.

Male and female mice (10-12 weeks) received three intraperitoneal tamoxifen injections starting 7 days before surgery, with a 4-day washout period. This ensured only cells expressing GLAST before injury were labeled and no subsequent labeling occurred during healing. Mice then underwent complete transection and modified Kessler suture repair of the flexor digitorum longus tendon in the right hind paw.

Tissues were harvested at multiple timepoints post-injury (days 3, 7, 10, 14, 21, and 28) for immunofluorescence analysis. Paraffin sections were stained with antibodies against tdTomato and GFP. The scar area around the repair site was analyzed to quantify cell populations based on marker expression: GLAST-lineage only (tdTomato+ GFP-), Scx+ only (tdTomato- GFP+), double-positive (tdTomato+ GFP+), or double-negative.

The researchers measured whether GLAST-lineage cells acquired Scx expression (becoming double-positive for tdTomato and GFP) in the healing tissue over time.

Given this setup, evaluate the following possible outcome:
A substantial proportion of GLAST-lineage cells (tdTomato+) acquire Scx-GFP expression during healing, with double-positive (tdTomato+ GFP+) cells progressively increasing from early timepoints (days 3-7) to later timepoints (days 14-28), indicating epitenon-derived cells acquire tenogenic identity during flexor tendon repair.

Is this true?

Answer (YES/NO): YES